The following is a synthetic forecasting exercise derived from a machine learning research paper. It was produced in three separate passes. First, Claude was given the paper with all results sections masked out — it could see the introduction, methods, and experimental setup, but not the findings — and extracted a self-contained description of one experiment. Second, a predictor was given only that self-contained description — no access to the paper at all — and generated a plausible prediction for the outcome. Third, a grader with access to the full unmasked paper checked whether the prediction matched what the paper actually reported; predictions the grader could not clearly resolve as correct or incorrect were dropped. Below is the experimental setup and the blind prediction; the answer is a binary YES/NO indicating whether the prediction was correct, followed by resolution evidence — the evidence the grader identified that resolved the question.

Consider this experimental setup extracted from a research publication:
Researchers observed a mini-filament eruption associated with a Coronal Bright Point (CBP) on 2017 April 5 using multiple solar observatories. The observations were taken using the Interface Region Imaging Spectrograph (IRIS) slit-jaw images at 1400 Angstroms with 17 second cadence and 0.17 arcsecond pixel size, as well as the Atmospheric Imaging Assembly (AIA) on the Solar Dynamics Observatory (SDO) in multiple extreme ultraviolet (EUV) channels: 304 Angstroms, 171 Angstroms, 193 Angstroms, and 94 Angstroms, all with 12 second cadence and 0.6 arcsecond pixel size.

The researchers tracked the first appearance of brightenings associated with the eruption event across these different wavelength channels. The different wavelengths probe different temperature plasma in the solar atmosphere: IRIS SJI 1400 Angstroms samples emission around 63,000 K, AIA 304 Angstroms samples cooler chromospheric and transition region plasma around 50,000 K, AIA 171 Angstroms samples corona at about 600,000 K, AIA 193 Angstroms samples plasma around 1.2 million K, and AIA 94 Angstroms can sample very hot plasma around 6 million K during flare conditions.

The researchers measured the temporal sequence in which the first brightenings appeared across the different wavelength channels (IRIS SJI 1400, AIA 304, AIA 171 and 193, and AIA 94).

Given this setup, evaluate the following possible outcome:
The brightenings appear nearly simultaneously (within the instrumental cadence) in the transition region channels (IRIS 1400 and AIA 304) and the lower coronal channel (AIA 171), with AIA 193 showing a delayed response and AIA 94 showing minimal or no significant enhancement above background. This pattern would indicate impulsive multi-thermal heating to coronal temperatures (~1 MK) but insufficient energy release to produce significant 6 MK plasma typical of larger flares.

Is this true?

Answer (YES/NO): NO